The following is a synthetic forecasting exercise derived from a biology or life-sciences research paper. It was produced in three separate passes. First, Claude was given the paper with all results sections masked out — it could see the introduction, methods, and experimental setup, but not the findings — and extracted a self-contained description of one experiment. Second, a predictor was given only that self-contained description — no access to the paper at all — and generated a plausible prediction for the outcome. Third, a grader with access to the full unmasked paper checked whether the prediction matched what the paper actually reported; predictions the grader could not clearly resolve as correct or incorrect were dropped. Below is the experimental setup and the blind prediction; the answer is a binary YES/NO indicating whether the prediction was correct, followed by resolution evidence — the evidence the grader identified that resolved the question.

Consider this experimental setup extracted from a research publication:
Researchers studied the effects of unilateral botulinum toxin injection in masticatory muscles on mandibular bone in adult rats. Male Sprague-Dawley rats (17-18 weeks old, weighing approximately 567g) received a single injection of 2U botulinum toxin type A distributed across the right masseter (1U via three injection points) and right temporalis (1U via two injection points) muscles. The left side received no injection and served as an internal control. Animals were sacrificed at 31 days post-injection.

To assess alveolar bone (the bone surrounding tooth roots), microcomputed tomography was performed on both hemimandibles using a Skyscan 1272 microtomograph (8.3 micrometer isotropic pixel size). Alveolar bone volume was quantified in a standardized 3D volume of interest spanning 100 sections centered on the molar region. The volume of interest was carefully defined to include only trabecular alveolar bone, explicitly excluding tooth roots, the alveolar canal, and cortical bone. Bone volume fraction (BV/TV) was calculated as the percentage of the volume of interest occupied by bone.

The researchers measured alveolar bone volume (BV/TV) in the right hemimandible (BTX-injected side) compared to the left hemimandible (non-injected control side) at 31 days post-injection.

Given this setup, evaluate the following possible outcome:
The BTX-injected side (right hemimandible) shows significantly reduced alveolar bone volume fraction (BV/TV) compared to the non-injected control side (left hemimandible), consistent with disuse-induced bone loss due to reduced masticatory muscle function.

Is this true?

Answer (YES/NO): YES